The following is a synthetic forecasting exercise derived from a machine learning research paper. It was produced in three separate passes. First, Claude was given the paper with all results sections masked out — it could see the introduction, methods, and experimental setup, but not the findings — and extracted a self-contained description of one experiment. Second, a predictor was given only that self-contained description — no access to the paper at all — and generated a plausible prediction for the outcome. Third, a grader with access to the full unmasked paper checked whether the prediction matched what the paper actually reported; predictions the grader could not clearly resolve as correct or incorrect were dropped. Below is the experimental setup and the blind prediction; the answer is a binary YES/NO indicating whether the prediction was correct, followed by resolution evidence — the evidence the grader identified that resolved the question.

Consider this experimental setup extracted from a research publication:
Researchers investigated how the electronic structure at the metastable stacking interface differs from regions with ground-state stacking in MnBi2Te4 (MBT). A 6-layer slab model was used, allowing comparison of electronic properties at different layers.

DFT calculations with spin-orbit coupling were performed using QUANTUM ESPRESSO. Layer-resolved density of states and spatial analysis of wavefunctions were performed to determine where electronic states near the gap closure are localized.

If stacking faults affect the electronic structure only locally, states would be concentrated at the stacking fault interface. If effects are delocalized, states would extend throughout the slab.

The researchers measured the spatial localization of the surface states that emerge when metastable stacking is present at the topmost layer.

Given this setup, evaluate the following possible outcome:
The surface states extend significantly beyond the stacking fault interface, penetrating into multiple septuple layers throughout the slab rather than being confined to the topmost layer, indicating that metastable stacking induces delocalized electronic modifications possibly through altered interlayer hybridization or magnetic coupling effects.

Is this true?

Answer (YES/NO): NO